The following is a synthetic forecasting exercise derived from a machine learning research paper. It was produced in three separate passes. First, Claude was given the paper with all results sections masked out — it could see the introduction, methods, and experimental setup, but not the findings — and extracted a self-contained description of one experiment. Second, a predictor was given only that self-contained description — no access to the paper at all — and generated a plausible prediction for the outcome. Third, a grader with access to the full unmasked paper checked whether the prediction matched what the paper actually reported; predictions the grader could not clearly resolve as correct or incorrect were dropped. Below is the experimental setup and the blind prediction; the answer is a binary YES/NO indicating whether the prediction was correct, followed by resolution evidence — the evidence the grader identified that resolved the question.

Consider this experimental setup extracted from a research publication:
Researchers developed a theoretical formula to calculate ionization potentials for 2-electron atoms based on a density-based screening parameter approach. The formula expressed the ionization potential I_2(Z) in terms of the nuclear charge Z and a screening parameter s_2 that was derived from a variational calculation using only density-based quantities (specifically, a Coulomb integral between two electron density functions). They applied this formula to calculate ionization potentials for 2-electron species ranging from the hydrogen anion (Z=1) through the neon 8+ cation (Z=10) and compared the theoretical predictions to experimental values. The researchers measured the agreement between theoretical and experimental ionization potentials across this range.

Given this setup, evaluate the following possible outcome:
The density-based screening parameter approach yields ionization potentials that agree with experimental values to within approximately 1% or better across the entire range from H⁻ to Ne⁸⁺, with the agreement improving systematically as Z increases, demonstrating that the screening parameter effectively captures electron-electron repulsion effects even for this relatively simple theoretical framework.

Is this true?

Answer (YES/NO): NO